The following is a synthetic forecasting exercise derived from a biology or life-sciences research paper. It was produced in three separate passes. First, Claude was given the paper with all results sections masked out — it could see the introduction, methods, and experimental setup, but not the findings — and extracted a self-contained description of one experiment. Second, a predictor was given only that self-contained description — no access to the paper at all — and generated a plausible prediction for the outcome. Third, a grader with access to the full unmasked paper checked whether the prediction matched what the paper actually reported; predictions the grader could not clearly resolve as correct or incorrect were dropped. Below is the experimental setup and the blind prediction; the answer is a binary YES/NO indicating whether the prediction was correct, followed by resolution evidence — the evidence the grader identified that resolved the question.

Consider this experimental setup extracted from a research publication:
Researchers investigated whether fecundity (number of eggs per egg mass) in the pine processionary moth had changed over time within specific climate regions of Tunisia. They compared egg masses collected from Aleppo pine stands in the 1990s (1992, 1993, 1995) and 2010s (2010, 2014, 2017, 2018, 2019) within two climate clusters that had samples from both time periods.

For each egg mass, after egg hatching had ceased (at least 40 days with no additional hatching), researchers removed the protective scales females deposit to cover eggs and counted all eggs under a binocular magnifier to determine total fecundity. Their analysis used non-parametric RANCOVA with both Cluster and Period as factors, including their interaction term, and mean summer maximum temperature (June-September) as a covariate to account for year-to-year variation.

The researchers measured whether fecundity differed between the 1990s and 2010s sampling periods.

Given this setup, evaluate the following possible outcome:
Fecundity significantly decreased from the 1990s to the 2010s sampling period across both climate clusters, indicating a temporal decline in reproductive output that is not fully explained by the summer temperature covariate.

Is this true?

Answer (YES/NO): NO